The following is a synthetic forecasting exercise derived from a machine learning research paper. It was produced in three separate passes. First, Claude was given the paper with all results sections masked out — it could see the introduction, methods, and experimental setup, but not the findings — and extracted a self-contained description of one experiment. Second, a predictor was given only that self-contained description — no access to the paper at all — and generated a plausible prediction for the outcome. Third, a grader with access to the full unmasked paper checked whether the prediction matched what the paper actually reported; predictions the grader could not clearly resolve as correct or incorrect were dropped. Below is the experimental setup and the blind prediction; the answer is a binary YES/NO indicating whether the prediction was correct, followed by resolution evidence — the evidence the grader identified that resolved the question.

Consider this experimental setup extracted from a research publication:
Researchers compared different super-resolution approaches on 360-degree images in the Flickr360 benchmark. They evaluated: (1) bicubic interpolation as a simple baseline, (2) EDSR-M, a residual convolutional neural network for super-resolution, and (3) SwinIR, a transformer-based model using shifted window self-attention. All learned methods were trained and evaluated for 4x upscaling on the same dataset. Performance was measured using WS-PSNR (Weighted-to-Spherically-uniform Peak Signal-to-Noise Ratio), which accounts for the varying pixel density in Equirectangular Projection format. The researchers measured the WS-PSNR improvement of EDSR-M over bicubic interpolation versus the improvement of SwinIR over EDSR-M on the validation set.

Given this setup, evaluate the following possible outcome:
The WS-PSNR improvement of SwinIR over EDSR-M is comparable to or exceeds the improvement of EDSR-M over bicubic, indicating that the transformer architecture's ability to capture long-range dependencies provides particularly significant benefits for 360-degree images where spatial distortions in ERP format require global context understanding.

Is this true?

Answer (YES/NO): NO